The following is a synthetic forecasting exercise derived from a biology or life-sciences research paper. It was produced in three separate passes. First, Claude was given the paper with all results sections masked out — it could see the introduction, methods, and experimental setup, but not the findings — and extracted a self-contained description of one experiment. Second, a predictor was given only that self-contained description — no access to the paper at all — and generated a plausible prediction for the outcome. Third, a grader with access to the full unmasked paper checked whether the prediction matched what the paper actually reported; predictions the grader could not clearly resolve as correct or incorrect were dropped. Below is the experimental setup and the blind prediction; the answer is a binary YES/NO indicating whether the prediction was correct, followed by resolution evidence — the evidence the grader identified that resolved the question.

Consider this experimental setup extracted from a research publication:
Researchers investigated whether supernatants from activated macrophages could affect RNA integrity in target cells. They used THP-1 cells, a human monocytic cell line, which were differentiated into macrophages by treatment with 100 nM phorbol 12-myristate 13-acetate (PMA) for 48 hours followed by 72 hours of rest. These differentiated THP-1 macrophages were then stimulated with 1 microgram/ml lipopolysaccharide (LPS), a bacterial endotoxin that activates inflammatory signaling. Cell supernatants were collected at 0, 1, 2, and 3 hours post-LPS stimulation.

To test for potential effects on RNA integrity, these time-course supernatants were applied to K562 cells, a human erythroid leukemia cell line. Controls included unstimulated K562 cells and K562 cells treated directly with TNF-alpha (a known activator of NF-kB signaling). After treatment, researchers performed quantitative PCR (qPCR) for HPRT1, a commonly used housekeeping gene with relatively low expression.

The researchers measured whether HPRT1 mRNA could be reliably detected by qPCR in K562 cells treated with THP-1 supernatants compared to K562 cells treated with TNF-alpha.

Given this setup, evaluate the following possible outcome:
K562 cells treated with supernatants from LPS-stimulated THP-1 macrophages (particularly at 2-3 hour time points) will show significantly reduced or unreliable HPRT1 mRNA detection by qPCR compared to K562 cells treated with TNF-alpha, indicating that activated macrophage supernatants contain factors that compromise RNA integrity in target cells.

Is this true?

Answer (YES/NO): YES